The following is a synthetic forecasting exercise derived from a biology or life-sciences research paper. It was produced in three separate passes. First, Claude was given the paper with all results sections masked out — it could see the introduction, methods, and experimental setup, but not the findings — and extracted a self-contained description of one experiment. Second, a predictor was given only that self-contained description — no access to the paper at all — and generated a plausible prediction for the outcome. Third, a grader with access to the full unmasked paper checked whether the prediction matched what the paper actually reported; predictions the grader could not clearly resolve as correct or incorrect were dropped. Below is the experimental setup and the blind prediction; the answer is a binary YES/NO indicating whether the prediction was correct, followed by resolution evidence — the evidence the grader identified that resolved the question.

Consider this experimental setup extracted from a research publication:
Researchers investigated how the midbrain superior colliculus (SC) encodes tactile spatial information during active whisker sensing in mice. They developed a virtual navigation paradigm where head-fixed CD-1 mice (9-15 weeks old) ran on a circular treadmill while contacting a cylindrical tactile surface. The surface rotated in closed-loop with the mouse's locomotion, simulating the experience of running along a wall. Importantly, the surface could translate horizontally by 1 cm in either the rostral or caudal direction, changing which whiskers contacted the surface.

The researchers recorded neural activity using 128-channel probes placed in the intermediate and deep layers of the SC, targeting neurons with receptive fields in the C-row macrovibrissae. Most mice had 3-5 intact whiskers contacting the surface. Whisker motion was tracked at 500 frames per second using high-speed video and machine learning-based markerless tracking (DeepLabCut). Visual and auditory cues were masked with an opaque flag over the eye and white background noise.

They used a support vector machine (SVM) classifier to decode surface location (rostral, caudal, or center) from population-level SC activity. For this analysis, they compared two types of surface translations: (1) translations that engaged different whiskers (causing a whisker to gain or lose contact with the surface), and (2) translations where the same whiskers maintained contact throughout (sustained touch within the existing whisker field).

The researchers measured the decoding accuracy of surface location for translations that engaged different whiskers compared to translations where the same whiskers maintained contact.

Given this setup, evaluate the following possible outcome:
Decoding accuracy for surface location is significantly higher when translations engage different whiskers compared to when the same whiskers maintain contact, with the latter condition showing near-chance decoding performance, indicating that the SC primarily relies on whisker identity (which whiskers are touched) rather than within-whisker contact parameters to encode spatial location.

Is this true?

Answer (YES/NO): NO